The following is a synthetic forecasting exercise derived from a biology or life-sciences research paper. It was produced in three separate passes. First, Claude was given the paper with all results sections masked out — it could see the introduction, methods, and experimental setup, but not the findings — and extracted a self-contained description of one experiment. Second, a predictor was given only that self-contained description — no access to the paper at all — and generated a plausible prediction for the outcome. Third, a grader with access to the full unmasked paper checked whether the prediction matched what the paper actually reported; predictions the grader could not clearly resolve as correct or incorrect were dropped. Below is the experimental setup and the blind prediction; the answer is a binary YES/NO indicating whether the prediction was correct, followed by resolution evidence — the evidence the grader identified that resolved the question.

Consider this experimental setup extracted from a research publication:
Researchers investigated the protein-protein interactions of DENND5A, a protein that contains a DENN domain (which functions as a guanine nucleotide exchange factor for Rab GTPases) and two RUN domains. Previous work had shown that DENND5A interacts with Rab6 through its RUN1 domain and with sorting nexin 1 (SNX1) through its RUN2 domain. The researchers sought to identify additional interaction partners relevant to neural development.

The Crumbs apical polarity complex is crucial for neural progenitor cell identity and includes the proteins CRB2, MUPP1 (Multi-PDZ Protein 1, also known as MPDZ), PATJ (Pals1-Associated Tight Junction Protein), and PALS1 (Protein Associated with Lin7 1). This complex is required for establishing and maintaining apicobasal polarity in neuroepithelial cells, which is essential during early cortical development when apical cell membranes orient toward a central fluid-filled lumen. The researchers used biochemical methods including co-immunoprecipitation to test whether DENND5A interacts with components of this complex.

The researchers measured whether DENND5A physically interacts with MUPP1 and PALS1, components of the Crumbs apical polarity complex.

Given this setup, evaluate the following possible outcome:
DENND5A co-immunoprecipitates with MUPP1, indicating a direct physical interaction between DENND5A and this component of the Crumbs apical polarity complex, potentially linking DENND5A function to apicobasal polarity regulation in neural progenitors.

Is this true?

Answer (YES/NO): NO